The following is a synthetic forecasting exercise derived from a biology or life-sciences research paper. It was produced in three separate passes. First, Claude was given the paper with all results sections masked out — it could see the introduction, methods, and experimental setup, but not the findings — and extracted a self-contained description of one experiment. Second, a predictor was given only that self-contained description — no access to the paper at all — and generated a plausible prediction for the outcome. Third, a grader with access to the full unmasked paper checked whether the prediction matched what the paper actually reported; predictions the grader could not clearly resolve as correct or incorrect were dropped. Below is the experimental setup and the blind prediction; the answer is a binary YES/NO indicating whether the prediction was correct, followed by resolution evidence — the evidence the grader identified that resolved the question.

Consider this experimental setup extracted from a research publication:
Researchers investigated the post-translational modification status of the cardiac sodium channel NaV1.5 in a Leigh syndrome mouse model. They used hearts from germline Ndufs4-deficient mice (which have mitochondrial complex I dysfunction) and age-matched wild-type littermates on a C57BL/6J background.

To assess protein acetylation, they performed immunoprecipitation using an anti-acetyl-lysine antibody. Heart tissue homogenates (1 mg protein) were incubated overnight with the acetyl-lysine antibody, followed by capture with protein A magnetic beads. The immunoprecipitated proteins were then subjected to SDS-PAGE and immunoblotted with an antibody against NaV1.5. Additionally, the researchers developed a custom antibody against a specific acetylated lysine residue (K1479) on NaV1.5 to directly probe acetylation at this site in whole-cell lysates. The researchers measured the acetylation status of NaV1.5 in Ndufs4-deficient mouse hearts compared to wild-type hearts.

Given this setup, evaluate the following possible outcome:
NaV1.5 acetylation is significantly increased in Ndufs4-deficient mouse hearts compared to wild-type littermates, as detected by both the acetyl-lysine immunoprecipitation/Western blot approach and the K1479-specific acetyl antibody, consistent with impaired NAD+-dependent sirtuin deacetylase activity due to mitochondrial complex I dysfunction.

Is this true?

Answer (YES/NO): YES